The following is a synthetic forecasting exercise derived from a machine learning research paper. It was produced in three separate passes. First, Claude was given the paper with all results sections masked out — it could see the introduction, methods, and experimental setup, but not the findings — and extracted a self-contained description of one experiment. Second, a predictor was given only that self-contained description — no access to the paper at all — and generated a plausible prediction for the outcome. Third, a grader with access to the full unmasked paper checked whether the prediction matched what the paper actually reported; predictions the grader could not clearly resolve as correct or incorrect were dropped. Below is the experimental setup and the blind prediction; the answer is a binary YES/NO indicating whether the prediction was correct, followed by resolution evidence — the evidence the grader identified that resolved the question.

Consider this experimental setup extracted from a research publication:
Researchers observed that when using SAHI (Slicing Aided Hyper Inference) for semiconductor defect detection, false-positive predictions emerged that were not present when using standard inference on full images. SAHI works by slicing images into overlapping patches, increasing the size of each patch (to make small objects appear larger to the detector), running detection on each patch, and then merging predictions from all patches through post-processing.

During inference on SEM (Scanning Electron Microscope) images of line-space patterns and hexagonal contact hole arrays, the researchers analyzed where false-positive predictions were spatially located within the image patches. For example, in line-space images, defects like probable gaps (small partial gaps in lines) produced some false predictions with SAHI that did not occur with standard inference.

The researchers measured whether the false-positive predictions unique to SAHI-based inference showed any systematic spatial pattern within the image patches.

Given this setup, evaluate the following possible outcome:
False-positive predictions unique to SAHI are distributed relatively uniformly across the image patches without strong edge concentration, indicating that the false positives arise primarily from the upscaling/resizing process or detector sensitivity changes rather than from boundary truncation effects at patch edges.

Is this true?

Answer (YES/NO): NO